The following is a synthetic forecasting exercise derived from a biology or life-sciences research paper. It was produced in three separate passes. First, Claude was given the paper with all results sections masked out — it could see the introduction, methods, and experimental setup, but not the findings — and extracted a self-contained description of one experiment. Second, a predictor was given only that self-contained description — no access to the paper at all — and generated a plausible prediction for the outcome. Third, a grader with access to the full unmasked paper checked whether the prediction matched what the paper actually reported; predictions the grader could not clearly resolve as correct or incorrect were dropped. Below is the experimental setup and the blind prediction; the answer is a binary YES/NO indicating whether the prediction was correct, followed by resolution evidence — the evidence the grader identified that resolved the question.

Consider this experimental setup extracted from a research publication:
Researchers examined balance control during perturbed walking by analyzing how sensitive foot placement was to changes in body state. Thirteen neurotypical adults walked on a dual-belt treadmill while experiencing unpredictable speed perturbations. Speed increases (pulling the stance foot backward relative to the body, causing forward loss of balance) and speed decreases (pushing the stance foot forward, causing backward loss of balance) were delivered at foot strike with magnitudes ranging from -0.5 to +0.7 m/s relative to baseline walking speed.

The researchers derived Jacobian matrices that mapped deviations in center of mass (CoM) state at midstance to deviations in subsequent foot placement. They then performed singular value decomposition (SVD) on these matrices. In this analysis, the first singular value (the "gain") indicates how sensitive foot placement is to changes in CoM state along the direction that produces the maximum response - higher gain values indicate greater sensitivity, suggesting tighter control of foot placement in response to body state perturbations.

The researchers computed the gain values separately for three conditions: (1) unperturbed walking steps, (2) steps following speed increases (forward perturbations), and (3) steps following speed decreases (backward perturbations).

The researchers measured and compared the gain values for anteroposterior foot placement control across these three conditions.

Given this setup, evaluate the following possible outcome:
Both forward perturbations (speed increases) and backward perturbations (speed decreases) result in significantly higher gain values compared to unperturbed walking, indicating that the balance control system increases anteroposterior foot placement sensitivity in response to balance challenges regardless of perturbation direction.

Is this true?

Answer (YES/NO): NO